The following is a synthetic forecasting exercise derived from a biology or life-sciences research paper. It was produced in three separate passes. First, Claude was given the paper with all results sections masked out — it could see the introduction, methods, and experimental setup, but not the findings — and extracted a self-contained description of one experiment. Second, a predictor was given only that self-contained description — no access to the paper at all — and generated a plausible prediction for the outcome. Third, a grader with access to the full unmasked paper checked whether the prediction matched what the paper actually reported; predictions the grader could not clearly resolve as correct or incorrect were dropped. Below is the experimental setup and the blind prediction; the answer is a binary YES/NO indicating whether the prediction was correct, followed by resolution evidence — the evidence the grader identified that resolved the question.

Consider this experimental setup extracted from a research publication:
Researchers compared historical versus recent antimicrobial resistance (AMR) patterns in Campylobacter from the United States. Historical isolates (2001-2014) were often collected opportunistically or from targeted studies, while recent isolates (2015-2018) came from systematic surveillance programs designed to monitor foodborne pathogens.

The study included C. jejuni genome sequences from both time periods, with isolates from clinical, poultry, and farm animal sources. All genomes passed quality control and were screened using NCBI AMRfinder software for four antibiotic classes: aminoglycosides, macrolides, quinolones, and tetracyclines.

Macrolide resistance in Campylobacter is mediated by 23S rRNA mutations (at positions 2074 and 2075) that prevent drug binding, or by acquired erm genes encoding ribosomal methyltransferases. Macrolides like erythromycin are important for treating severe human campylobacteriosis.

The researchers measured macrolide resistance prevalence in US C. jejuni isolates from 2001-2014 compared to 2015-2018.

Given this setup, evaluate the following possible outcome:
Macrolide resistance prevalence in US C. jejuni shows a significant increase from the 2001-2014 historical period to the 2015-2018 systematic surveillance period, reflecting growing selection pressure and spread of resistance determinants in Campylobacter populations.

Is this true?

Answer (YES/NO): NO